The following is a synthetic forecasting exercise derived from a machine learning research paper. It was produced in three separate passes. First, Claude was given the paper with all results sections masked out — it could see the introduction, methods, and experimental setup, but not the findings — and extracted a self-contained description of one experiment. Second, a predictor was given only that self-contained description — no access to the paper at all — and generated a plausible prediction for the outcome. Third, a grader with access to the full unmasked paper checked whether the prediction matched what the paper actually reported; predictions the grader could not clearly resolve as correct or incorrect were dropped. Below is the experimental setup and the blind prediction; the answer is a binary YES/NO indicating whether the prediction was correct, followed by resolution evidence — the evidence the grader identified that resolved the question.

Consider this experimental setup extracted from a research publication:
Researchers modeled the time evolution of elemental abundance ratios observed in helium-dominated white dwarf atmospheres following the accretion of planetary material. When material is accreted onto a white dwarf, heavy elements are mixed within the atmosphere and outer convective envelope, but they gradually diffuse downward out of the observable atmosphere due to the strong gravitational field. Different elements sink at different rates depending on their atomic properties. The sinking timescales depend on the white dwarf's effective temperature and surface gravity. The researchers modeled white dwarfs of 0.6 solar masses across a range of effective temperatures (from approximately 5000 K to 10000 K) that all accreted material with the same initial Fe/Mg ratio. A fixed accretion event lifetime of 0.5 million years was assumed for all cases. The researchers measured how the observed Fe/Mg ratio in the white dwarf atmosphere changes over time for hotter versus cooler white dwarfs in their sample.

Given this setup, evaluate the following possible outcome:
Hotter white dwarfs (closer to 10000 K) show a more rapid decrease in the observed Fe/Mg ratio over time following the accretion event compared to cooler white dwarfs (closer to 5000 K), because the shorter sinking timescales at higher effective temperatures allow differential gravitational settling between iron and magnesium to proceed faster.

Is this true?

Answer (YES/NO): YES